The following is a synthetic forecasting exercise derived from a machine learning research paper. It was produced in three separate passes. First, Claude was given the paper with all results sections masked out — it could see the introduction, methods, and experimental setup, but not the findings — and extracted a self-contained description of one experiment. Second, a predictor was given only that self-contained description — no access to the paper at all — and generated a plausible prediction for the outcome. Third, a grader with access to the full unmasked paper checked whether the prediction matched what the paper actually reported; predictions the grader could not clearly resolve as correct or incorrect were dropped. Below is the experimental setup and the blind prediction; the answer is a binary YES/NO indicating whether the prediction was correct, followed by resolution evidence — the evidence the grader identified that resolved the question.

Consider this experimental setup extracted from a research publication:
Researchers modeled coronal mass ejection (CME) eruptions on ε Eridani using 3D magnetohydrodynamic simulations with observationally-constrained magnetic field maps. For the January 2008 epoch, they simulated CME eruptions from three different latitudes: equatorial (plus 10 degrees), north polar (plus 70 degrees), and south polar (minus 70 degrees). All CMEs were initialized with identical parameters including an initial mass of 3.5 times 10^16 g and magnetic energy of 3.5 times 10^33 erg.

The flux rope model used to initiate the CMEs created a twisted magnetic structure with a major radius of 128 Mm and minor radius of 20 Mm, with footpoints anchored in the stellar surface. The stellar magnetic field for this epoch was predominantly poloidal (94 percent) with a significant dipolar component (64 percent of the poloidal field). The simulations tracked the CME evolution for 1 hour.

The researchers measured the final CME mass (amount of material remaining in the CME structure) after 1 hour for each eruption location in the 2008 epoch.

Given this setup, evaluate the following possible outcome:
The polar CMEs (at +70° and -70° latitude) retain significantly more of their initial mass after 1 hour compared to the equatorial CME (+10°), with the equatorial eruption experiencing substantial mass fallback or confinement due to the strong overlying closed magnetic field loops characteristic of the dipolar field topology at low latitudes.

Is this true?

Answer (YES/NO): NO